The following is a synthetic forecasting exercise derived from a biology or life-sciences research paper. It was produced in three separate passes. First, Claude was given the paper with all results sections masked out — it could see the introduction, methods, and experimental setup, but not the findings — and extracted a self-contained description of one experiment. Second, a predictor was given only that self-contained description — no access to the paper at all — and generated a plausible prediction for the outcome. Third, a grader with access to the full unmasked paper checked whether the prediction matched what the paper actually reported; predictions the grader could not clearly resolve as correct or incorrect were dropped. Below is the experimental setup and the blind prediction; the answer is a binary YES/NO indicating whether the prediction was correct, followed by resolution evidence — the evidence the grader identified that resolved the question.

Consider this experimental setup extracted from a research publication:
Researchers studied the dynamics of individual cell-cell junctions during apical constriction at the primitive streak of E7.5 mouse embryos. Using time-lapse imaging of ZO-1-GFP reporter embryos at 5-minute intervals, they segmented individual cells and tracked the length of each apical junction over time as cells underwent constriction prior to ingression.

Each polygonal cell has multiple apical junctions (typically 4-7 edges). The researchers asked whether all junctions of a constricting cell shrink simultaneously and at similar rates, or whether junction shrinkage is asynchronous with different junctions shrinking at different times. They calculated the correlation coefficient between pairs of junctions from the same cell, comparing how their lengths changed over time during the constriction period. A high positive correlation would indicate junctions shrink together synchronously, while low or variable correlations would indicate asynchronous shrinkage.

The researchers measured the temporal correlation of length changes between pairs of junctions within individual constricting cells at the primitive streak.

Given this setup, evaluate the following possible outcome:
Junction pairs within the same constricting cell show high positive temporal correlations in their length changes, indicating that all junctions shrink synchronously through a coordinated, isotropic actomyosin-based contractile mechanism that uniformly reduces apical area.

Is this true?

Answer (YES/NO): NO